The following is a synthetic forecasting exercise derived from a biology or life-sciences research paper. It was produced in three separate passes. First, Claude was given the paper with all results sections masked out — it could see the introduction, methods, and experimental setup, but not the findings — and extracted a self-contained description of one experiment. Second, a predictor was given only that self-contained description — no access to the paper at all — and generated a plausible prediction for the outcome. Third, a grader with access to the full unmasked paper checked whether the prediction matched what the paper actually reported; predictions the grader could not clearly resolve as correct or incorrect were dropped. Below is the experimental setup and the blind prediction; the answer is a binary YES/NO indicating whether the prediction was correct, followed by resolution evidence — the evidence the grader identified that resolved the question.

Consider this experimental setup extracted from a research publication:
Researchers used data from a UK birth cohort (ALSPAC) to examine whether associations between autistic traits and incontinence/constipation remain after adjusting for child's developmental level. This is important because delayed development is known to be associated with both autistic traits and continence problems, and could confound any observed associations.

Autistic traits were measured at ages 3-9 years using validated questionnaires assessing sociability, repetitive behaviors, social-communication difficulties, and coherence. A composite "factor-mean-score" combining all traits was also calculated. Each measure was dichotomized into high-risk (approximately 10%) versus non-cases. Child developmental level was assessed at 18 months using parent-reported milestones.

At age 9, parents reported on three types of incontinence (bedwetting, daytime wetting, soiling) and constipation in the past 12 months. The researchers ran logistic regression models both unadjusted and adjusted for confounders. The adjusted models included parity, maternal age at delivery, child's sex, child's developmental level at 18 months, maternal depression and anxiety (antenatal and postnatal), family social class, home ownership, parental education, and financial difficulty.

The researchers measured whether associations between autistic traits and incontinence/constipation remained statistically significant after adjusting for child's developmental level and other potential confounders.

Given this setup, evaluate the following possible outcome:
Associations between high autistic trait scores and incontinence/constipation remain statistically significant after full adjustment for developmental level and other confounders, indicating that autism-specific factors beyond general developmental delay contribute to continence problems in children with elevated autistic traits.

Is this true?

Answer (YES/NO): YES